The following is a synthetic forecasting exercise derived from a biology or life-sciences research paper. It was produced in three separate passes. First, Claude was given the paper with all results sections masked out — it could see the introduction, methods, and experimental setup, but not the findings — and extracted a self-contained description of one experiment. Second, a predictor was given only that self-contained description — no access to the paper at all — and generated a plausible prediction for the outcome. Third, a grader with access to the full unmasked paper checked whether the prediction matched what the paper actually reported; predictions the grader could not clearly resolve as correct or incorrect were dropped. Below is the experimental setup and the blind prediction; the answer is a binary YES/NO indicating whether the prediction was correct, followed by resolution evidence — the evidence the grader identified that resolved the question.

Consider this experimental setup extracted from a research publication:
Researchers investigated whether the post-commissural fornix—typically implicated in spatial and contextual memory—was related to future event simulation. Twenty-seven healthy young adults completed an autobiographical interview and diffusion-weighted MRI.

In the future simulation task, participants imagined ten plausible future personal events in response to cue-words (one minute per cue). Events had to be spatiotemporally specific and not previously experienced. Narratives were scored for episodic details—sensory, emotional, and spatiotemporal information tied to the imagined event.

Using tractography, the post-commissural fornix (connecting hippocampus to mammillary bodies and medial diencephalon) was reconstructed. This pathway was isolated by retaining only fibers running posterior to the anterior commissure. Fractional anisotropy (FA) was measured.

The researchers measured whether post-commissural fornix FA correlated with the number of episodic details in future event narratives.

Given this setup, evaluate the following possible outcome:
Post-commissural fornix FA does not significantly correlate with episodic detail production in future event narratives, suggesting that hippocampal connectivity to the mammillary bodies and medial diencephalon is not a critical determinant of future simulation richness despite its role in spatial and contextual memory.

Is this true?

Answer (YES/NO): YES